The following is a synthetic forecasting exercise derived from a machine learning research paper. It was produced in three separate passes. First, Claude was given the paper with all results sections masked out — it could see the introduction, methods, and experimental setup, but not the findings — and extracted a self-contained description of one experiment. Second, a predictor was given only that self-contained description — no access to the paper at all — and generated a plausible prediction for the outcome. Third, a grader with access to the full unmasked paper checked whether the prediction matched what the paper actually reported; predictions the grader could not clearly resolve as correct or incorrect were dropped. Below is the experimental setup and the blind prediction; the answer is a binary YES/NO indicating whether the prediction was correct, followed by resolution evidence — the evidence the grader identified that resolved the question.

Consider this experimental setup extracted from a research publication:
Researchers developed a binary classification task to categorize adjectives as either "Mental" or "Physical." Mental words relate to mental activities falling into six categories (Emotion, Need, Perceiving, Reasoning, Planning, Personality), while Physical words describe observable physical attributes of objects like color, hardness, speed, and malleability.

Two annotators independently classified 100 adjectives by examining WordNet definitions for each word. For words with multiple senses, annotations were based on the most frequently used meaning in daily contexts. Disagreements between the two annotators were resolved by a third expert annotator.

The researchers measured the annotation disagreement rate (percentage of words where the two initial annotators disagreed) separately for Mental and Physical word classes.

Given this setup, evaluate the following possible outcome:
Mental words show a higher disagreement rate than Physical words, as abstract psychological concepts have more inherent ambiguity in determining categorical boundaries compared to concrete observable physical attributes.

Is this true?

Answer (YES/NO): YES